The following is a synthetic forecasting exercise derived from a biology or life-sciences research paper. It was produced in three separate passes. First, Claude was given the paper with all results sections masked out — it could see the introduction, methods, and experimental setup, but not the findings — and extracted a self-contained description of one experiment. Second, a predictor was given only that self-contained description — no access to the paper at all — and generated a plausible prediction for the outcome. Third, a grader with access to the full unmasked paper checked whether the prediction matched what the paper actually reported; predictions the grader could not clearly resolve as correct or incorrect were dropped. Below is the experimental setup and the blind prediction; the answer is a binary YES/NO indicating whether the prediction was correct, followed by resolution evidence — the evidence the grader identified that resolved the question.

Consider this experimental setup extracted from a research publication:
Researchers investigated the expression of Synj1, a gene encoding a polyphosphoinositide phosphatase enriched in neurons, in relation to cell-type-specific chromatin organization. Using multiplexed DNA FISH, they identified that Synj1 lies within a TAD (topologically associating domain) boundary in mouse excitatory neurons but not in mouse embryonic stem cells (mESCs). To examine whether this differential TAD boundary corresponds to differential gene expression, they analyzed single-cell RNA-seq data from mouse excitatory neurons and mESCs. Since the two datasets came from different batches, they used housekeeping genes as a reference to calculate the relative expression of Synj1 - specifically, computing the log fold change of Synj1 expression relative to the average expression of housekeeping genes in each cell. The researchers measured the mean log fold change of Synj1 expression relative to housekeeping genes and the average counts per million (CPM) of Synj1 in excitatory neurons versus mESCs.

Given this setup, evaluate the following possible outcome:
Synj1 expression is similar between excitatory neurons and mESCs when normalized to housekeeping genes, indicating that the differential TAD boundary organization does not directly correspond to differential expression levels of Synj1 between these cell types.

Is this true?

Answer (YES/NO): NO